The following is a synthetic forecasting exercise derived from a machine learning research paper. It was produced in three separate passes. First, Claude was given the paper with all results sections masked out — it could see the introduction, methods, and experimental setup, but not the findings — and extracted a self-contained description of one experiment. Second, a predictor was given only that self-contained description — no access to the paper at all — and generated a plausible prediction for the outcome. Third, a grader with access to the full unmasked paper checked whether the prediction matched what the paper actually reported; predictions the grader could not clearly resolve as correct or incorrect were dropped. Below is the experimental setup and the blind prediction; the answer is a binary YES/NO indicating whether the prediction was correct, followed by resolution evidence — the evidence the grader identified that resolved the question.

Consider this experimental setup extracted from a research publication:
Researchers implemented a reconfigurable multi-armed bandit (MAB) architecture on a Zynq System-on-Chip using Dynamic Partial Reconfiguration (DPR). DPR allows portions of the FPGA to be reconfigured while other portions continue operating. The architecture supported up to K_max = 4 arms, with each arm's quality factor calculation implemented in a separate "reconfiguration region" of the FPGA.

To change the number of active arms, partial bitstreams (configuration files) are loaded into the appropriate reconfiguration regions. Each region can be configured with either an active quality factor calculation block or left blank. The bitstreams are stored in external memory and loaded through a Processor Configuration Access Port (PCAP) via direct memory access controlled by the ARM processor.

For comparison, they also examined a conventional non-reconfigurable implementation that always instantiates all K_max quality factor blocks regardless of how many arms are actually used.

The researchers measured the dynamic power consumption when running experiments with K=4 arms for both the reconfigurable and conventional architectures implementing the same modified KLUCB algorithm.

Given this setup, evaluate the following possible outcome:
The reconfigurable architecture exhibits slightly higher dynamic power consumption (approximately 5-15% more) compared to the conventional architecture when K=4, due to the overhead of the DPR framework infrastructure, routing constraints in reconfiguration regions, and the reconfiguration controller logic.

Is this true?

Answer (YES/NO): NO